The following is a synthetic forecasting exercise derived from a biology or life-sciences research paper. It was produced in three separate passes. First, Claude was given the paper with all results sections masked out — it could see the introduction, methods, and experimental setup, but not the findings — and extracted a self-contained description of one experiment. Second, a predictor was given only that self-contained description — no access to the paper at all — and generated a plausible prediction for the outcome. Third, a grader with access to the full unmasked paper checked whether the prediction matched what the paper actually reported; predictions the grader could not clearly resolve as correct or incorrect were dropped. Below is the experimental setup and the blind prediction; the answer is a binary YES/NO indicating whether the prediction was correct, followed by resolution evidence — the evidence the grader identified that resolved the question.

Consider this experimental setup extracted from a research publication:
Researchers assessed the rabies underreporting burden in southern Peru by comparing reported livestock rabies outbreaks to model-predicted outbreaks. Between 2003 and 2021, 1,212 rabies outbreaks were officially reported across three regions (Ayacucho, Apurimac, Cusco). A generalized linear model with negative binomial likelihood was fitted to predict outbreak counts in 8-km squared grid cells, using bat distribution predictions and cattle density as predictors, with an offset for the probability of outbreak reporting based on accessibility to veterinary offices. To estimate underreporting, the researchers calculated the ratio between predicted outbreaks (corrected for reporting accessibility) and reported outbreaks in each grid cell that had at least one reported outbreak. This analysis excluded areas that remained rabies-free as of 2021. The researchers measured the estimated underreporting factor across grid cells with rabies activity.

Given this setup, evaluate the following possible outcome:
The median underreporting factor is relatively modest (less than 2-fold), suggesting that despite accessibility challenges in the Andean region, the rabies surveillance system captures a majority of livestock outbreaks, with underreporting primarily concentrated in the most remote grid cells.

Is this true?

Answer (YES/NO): NO